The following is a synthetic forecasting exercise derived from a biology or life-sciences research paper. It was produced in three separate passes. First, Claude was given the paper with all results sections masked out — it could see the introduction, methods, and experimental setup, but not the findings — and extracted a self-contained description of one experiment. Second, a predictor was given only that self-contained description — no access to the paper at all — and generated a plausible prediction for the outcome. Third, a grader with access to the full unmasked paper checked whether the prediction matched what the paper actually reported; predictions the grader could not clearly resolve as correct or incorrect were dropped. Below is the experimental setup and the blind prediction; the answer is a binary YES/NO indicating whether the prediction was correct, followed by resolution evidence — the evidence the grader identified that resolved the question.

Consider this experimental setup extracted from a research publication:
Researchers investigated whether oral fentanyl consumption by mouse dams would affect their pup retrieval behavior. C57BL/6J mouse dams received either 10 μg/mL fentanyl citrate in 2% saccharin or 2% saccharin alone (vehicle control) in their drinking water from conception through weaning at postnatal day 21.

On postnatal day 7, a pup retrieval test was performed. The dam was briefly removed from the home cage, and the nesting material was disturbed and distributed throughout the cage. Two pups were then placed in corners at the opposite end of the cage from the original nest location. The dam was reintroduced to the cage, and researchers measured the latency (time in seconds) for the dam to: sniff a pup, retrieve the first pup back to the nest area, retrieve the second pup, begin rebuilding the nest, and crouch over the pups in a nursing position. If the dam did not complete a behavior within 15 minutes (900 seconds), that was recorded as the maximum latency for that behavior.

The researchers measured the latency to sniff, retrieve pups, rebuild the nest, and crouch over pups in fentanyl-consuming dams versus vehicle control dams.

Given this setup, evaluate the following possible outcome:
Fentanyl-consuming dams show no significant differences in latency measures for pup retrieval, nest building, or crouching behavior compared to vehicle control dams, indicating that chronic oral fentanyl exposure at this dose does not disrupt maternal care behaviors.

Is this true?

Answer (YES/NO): YES